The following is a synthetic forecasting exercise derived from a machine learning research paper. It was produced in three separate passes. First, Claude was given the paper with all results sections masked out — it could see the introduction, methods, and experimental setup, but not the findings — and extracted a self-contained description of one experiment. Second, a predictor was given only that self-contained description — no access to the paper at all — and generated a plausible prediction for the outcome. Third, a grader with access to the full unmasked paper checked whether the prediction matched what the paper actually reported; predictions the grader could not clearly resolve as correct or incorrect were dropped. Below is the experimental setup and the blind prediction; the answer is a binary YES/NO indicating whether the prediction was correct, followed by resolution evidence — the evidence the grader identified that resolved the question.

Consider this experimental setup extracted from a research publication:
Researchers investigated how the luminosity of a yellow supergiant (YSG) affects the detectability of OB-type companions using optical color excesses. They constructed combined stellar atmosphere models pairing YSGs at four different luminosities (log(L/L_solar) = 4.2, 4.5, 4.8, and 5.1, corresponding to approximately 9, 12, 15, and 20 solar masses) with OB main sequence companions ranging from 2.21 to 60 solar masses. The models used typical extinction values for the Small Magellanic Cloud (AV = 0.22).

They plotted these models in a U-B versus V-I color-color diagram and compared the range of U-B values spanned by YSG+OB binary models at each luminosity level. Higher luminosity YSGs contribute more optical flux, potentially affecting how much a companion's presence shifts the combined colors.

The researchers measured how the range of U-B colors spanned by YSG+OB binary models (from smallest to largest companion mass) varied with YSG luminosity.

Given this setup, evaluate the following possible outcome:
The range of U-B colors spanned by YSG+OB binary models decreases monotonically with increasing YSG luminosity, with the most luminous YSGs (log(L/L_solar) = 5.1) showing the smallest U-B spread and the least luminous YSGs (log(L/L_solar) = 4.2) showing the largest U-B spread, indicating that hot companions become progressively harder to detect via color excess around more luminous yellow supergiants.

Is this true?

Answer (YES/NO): YES